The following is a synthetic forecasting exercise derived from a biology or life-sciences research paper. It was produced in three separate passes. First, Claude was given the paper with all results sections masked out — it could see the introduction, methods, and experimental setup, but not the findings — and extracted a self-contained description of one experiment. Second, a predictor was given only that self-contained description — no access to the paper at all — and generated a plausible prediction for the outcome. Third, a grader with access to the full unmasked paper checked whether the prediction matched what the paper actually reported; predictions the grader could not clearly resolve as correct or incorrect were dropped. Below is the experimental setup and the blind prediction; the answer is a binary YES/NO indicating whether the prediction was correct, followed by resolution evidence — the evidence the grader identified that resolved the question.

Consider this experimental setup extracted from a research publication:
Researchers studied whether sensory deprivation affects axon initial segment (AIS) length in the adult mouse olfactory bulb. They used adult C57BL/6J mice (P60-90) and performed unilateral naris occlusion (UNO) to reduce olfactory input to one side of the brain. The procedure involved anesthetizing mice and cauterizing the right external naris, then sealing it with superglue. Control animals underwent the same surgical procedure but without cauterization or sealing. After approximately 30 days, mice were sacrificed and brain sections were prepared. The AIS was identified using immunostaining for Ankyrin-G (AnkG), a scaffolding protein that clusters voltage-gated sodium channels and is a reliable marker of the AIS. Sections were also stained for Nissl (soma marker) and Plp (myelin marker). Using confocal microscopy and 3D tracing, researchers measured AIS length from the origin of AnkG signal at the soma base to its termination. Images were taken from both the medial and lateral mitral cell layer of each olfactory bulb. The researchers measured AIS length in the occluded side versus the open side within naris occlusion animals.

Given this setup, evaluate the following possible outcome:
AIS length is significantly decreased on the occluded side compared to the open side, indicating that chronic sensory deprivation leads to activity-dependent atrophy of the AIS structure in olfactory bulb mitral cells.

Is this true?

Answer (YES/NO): NO